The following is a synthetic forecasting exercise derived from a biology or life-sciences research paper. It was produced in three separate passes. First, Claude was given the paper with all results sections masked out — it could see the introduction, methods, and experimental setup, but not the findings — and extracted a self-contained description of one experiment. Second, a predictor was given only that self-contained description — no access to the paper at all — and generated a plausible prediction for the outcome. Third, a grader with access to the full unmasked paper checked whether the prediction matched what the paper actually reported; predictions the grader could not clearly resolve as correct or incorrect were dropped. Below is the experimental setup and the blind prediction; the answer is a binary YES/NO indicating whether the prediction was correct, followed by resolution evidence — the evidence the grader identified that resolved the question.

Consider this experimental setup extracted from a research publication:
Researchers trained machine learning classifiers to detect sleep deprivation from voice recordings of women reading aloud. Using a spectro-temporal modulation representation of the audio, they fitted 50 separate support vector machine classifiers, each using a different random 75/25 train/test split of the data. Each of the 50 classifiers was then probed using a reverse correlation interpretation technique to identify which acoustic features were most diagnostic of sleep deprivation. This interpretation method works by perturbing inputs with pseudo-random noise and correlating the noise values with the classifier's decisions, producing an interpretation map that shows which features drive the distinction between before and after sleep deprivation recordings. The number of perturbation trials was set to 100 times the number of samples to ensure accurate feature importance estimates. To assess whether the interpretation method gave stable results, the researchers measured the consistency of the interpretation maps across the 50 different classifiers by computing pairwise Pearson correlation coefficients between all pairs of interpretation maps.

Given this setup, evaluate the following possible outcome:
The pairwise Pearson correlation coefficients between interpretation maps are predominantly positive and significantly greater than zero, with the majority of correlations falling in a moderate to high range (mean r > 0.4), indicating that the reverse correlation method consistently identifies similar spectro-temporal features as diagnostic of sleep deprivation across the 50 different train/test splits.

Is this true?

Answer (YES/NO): NO